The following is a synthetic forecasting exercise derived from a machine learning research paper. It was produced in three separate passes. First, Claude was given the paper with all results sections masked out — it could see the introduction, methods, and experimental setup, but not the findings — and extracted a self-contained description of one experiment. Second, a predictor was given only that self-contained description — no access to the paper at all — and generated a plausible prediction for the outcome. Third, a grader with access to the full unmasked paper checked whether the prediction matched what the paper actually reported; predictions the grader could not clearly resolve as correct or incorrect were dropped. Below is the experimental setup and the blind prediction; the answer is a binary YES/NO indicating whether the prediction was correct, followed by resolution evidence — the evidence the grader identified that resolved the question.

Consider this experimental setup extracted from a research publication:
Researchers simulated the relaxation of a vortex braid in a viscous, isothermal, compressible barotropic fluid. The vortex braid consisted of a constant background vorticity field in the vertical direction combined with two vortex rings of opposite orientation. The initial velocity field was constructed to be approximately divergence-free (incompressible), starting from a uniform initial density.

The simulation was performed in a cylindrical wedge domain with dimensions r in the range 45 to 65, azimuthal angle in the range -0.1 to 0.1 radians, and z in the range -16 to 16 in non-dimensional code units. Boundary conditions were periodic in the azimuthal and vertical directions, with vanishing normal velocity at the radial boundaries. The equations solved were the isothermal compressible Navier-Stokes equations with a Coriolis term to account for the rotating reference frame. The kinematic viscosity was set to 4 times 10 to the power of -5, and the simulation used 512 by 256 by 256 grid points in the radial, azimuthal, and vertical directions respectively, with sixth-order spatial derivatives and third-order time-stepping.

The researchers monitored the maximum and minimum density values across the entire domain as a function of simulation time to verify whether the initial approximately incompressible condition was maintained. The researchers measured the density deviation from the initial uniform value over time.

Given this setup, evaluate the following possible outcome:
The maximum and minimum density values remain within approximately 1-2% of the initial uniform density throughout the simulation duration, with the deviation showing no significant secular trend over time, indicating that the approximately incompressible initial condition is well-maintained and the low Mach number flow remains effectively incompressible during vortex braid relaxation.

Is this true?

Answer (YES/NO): YES